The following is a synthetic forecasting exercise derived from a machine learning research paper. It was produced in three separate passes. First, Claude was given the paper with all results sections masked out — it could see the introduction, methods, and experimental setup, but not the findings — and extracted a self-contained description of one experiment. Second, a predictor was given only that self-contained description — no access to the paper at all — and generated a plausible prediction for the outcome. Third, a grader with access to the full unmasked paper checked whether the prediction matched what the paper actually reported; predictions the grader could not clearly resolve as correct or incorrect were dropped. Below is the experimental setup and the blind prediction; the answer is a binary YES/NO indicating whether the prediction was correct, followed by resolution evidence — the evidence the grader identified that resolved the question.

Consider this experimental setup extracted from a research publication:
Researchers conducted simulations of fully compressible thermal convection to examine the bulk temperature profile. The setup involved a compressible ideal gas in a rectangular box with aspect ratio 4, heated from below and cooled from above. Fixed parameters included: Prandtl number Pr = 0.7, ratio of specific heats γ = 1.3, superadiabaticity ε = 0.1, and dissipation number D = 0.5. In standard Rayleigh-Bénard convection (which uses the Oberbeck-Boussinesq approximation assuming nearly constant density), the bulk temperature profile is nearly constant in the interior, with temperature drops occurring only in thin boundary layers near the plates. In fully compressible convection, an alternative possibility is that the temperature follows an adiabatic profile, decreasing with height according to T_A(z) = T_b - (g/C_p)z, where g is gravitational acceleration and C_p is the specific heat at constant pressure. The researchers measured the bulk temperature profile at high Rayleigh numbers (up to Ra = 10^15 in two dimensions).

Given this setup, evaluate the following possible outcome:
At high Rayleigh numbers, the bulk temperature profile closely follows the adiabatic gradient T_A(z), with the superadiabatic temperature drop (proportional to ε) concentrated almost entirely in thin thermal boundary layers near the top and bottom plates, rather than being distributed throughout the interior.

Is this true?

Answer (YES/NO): YES